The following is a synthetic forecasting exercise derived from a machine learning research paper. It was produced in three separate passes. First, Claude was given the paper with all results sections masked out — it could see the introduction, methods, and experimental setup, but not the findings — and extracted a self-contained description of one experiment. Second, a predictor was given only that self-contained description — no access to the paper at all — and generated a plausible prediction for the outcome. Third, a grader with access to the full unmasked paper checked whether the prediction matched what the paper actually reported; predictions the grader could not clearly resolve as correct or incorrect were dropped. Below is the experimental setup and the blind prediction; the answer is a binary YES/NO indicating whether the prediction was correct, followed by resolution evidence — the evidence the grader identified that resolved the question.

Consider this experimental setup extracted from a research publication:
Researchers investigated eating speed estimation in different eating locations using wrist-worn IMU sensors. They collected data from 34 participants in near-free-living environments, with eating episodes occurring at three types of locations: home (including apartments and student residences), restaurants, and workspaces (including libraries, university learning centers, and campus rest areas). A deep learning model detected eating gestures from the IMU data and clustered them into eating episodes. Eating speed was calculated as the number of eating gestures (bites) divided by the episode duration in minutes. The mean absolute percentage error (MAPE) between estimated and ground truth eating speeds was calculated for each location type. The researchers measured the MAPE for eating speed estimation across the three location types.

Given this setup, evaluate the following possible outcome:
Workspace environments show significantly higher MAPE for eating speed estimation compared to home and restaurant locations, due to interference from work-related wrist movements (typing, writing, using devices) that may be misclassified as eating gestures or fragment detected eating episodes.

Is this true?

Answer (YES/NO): NO